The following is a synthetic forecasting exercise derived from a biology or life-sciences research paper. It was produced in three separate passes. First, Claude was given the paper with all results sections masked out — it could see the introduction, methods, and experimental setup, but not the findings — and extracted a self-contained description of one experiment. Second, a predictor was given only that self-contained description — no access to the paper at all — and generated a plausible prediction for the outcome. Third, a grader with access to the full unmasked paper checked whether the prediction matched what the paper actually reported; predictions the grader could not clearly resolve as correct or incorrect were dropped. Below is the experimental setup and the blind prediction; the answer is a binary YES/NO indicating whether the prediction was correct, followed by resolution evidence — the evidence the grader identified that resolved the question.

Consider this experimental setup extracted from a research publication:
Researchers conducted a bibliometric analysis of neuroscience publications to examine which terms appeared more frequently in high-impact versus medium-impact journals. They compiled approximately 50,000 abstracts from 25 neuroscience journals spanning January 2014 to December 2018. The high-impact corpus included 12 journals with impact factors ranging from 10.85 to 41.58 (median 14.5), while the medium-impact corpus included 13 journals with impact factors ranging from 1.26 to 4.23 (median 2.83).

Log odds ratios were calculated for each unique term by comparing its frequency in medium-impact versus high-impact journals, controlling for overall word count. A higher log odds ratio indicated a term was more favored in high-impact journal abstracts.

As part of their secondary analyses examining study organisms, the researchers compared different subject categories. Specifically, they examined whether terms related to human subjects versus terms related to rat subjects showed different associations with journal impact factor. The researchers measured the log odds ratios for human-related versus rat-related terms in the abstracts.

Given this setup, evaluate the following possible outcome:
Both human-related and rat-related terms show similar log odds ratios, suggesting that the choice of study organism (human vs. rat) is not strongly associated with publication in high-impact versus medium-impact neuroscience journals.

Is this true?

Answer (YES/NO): NO